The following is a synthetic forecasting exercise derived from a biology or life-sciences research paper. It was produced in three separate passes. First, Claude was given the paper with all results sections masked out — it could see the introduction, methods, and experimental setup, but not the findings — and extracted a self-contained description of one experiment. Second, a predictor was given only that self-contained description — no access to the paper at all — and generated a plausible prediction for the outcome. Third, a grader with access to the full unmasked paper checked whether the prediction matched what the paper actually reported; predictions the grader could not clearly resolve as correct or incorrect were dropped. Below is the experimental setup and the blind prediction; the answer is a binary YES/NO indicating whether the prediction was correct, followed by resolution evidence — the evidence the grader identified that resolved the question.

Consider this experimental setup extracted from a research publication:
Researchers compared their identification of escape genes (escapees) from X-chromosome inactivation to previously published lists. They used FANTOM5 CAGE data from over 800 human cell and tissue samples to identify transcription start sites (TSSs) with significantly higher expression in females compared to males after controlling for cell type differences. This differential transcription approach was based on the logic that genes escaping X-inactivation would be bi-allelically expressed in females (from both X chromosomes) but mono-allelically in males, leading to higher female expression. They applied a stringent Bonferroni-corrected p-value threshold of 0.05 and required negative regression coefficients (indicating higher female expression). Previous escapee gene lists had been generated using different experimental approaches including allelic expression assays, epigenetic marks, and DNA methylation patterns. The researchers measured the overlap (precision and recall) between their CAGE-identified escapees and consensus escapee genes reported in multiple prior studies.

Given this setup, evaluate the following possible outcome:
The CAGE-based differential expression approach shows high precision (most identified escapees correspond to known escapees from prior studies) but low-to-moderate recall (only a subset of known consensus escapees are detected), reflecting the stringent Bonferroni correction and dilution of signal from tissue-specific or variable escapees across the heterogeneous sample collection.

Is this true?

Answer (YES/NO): NO